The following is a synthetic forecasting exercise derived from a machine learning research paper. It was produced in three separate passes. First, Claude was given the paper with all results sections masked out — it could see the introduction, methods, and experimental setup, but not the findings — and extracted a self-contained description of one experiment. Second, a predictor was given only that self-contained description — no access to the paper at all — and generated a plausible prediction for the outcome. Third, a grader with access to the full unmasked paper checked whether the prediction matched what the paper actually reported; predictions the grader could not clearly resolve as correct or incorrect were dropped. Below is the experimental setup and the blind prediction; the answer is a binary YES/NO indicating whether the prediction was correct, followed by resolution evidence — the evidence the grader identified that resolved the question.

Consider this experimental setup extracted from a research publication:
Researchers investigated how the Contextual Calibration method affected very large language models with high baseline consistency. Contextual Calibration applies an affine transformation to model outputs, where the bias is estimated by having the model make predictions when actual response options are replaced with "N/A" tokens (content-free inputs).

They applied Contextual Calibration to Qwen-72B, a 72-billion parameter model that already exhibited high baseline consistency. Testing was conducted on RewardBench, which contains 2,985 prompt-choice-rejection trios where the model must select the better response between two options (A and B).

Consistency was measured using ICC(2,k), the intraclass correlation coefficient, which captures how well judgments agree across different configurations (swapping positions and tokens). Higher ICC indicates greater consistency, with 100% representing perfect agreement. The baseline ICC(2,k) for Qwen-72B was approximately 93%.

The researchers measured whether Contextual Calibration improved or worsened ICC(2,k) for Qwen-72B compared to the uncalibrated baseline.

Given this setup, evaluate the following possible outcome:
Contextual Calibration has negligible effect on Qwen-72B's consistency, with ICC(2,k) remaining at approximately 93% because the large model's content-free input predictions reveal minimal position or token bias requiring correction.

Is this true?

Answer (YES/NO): NO